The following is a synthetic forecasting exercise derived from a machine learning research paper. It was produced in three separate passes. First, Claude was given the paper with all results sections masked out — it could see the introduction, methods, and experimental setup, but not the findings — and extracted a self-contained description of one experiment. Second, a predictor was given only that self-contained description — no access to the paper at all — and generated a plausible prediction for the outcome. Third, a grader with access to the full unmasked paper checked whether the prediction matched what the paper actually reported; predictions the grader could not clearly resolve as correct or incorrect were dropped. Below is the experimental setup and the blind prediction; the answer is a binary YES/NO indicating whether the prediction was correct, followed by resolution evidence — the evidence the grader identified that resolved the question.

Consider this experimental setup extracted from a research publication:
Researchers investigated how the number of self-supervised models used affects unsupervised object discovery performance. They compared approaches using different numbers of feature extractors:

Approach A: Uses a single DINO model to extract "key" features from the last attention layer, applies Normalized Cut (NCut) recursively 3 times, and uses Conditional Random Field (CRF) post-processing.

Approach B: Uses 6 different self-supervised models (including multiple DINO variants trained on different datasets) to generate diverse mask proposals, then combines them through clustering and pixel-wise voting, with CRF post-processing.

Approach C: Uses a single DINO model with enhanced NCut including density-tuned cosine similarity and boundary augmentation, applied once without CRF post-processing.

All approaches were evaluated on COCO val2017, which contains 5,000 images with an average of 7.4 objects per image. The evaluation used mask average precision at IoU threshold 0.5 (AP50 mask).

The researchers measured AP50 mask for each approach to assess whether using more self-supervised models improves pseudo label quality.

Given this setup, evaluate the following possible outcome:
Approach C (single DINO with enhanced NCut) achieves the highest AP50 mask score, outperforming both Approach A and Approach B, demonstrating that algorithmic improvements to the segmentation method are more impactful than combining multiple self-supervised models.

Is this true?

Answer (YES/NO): NO